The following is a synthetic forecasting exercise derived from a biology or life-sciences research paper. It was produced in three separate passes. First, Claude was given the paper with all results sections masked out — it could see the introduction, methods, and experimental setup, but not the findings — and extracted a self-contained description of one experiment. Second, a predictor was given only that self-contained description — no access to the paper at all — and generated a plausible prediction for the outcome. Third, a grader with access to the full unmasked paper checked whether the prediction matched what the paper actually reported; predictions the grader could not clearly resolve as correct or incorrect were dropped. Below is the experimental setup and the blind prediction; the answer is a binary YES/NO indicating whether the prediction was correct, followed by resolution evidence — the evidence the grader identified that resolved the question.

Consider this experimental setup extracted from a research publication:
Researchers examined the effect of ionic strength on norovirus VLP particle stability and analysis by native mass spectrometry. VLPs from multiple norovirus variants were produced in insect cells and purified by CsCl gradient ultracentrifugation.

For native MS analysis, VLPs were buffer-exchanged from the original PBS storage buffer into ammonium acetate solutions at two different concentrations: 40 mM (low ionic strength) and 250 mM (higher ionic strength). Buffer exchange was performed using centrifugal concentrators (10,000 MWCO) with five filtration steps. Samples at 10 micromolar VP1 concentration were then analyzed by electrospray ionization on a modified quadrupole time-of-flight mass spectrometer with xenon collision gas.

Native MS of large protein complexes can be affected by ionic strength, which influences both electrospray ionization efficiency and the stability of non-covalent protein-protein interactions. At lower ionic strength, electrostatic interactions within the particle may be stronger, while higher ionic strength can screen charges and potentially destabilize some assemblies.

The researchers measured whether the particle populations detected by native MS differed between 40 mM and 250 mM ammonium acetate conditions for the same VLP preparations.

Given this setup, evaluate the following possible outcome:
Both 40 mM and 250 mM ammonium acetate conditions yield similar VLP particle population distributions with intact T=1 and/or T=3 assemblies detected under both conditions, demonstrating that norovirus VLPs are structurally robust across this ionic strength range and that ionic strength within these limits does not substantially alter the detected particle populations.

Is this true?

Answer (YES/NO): YES